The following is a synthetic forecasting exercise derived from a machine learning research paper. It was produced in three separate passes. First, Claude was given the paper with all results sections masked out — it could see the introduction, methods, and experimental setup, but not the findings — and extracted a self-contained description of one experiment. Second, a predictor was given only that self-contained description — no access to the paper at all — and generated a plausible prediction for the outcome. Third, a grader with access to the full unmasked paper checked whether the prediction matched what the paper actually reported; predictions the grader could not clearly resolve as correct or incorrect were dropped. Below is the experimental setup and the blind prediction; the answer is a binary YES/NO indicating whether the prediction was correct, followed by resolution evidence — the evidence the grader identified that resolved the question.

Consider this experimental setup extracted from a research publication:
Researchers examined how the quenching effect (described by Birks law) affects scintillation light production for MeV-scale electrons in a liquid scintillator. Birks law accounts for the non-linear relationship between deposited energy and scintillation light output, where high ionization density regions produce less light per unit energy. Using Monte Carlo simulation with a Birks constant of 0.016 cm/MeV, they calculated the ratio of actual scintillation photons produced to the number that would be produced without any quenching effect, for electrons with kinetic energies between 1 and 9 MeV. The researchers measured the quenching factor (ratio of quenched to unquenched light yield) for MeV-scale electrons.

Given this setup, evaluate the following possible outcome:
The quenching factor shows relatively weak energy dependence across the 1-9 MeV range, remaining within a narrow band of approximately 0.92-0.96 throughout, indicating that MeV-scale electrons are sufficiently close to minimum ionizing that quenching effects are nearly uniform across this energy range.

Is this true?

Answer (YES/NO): NO